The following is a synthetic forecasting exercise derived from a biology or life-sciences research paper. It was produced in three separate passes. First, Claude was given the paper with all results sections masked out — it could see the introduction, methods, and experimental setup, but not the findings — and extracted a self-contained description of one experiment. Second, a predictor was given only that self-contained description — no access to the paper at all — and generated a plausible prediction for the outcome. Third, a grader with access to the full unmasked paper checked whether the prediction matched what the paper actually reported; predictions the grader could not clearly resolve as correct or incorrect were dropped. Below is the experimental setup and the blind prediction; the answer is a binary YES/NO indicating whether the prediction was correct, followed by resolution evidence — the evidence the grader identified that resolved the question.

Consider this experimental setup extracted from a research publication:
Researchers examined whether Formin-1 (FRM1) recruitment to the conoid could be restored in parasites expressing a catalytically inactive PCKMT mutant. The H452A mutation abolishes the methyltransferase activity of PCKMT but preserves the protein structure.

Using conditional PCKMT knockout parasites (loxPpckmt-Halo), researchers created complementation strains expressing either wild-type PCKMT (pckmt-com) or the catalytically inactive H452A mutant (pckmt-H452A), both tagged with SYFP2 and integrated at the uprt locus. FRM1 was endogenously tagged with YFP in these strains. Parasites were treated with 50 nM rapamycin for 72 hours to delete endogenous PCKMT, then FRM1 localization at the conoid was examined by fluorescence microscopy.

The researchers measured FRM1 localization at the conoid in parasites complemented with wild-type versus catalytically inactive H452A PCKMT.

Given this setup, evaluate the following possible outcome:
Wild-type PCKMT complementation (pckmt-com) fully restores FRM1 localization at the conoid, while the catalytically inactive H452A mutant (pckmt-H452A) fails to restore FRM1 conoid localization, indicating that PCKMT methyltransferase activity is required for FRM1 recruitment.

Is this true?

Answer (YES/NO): YES